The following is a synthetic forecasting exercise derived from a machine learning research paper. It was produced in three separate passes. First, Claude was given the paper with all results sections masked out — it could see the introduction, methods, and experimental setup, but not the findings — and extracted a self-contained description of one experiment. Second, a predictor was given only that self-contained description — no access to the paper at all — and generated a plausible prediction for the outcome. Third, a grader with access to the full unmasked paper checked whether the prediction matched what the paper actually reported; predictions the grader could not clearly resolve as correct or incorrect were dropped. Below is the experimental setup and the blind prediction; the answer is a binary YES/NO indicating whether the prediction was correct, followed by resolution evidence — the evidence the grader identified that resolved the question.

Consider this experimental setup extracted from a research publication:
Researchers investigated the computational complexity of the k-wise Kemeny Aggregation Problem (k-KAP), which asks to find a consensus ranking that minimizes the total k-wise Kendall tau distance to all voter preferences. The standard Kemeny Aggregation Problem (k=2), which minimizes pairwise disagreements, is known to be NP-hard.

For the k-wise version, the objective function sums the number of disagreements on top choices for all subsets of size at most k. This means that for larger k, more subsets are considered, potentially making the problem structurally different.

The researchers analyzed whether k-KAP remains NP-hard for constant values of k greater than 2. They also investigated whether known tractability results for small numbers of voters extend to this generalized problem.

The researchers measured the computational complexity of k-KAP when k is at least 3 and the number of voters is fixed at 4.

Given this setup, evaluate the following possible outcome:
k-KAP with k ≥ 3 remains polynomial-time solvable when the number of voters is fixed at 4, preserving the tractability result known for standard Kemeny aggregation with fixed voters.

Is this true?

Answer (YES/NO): NO